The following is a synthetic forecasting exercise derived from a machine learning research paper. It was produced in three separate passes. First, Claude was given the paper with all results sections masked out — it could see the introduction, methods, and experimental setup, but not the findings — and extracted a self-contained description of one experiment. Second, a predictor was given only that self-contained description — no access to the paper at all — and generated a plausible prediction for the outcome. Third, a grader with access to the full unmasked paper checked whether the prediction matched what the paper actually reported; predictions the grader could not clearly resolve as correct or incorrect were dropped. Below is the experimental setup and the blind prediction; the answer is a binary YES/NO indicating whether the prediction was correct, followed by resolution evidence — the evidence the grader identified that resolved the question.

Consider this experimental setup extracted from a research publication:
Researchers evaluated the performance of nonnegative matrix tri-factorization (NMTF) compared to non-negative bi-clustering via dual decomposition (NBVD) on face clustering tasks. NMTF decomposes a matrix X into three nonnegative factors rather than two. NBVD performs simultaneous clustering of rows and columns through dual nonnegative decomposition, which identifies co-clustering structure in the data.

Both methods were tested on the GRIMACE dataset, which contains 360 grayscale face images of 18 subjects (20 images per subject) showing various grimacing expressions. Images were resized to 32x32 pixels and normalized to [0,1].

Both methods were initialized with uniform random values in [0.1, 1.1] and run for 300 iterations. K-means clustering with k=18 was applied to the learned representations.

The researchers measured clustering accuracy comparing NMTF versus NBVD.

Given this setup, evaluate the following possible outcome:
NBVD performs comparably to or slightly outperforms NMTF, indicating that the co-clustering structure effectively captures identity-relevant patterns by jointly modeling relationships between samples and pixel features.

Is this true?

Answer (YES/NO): NO